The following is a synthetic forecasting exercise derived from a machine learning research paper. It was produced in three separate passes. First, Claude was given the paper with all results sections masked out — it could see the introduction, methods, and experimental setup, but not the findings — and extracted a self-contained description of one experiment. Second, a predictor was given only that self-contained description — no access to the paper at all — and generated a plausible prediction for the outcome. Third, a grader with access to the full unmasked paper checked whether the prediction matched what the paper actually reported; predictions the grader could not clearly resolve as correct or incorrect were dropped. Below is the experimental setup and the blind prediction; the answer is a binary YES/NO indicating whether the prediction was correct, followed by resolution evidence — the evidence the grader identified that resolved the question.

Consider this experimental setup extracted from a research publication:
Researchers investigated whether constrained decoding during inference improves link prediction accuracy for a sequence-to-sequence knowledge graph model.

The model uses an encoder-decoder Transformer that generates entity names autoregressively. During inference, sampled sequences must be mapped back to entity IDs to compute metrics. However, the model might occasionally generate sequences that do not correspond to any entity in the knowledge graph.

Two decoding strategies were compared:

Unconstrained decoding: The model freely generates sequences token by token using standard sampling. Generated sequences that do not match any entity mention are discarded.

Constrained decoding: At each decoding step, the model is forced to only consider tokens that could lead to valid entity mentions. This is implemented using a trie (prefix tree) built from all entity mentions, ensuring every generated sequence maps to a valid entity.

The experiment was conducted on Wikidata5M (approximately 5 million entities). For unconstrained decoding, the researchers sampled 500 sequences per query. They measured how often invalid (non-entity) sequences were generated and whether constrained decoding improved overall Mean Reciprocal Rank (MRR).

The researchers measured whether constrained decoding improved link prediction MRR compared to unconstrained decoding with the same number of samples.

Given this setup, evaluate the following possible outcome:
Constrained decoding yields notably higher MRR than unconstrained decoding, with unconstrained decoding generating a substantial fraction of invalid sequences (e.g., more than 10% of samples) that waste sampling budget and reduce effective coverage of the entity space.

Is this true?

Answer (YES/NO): NO